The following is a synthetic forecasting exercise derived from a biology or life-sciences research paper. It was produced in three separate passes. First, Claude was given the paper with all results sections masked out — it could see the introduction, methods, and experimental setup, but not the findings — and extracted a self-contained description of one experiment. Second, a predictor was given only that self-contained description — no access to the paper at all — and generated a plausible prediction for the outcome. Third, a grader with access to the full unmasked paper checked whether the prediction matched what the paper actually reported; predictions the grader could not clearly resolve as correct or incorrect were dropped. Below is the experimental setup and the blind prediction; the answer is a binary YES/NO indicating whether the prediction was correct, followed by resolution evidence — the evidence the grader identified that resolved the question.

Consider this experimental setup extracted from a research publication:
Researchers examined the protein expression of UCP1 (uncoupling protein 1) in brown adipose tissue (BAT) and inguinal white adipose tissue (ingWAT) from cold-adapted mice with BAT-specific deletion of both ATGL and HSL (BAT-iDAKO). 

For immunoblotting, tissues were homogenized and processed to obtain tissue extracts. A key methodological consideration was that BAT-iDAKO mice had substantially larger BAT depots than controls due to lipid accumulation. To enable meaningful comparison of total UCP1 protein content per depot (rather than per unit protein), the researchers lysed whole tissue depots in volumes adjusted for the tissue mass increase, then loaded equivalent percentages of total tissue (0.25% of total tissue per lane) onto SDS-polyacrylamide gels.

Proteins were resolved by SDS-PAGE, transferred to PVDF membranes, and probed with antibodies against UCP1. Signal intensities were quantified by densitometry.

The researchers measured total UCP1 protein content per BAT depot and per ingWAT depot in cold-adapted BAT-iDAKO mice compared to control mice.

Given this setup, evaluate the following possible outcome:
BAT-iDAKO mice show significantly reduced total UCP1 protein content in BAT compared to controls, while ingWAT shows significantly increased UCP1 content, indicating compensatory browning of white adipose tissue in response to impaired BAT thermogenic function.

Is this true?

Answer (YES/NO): YES